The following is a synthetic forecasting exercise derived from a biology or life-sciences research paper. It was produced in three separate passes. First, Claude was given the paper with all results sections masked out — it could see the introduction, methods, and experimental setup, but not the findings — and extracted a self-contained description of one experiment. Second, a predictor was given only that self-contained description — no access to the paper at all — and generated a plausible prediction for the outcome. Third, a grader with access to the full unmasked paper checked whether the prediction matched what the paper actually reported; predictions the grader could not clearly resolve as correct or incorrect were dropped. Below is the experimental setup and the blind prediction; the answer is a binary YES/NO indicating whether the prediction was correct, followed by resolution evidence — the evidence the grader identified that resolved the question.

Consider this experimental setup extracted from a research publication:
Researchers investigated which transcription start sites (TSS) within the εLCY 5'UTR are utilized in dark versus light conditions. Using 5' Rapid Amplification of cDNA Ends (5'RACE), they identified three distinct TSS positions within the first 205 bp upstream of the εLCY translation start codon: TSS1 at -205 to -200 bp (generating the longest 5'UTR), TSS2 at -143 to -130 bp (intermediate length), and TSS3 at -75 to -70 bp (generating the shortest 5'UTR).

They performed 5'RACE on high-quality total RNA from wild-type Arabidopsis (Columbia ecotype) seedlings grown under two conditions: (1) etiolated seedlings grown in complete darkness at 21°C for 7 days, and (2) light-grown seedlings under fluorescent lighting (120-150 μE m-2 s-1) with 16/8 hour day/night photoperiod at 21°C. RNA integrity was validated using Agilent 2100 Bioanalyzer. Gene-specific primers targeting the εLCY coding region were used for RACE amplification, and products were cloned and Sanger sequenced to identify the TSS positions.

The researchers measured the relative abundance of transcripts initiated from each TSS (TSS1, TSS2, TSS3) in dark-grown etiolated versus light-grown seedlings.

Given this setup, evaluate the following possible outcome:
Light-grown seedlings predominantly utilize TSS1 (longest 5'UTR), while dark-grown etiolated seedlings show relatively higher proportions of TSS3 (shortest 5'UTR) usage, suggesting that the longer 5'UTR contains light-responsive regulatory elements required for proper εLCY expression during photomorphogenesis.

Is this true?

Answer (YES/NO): NO